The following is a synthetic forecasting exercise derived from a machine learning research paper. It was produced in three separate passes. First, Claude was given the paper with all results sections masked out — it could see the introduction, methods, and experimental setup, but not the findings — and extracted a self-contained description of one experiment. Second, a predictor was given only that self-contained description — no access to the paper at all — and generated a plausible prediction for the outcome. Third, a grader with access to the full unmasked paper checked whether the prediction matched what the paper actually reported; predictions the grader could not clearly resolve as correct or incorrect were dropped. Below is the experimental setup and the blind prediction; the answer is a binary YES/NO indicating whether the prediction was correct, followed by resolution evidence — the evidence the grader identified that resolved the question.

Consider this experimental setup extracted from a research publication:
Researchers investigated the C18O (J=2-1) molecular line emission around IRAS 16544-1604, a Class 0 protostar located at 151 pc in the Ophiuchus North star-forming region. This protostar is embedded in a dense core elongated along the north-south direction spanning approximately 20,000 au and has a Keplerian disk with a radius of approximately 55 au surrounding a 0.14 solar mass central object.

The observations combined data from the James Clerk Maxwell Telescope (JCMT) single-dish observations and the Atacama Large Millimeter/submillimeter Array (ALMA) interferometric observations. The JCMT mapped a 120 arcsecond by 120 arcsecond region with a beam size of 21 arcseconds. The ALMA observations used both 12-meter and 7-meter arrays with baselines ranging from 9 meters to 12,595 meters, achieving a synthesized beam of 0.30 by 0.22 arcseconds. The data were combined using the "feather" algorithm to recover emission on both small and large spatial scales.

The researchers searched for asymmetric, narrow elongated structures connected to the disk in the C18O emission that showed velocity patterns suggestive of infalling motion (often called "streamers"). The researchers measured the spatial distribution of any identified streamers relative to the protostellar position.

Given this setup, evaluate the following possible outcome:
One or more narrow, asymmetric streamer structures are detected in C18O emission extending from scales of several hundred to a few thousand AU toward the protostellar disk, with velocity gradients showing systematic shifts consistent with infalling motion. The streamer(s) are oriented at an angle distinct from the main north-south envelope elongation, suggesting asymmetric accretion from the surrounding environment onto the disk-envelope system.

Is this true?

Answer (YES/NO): YES